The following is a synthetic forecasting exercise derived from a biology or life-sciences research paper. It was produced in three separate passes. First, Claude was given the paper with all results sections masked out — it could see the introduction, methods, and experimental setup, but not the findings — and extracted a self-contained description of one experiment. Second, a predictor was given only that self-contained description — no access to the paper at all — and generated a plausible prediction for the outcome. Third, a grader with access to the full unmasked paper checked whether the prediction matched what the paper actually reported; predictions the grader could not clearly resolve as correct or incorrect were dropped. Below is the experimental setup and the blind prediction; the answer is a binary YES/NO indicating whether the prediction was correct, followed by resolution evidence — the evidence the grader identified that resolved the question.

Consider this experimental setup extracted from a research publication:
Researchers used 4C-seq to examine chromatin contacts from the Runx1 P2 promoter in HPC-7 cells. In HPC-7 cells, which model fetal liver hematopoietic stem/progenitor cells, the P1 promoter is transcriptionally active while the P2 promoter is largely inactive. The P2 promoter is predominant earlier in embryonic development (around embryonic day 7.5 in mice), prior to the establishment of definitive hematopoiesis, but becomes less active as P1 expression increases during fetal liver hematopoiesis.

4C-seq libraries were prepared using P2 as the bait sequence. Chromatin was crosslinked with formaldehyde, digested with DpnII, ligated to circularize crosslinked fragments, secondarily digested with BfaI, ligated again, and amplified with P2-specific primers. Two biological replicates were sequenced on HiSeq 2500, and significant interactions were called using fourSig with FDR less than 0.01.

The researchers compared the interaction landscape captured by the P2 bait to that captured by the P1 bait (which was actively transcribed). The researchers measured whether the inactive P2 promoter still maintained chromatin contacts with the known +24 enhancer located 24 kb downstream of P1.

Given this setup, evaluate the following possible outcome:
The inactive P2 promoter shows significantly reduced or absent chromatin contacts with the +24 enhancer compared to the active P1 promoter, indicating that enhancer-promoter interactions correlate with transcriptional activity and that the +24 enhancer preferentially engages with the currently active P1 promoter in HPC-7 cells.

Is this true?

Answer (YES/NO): NO